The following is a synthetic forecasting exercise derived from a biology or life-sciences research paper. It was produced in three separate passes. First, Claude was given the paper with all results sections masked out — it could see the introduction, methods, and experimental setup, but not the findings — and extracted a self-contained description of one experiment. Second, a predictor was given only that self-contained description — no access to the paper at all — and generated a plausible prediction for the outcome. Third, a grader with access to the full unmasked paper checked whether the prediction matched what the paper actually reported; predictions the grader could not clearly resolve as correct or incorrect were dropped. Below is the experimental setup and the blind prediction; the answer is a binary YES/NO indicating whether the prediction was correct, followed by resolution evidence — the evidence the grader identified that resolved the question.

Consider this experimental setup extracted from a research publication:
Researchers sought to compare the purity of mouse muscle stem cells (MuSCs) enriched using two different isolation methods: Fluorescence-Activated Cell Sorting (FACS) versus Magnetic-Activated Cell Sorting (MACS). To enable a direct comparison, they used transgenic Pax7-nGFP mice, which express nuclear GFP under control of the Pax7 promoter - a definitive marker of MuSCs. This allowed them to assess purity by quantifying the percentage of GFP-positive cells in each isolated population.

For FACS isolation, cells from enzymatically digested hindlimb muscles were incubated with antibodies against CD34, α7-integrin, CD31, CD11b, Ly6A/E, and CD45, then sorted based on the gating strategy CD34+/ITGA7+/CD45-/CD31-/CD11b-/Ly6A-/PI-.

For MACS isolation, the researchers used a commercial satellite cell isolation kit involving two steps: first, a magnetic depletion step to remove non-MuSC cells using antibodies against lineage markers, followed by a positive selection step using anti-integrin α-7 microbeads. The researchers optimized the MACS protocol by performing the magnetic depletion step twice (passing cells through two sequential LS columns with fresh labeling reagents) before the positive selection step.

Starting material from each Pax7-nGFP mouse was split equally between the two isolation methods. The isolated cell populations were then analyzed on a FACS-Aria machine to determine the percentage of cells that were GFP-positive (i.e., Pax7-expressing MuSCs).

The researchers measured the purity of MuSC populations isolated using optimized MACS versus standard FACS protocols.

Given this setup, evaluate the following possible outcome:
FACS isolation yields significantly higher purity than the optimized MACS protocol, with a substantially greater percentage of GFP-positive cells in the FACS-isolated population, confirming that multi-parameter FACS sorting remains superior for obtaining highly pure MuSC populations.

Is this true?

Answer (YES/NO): NO